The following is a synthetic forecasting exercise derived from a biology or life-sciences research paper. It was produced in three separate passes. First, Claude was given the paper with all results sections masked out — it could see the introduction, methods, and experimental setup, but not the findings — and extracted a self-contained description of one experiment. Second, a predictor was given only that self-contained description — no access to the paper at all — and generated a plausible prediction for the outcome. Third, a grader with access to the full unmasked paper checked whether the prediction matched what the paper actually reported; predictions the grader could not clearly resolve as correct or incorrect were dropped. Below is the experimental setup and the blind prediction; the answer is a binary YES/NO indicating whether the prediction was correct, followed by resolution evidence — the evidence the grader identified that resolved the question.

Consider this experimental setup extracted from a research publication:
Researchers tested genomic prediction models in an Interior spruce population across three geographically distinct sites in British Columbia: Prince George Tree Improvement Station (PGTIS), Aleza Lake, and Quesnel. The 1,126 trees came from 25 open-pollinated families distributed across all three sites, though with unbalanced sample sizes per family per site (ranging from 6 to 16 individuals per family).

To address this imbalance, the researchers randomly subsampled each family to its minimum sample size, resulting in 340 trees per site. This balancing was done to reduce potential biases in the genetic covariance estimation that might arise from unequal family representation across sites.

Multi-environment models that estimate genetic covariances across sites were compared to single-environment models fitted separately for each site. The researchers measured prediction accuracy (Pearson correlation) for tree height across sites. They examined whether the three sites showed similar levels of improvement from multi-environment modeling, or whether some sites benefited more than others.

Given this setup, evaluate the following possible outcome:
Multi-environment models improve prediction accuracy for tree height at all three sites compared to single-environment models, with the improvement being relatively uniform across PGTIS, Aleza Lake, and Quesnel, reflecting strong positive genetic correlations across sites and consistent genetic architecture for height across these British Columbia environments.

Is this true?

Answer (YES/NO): NO